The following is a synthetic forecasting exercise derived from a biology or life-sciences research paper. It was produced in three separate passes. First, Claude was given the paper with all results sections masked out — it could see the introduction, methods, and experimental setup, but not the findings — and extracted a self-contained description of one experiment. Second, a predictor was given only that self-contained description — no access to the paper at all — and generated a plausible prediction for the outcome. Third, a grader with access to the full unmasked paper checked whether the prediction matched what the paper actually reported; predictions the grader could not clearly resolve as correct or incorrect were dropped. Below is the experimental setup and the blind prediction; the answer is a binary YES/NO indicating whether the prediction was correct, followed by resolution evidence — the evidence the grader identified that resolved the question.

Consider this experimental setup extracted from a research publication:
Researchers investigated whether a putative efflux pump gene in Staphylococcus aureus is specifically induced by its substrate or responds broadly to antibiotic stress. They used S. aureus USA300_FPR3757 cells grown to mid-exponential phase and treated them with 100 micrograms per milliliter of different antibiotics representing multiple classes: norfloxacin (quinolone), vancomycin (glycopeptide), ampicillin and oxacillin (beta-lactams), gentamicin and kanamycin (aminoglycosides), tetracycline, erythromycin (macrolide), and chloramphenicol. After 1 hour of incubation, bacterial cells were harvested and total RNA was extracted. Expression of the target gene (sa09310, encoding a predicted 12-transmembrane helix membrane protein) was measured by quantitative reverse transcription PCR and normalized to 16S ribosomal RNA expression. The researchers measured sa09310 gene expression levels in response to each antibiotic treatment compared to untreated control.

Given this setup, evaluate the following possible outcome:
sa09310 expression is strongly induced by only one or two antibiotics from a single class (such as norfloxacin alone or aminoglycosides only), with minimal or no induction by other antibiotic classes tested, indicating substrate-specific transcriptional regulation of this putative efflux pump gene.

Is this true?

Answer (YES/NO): NO